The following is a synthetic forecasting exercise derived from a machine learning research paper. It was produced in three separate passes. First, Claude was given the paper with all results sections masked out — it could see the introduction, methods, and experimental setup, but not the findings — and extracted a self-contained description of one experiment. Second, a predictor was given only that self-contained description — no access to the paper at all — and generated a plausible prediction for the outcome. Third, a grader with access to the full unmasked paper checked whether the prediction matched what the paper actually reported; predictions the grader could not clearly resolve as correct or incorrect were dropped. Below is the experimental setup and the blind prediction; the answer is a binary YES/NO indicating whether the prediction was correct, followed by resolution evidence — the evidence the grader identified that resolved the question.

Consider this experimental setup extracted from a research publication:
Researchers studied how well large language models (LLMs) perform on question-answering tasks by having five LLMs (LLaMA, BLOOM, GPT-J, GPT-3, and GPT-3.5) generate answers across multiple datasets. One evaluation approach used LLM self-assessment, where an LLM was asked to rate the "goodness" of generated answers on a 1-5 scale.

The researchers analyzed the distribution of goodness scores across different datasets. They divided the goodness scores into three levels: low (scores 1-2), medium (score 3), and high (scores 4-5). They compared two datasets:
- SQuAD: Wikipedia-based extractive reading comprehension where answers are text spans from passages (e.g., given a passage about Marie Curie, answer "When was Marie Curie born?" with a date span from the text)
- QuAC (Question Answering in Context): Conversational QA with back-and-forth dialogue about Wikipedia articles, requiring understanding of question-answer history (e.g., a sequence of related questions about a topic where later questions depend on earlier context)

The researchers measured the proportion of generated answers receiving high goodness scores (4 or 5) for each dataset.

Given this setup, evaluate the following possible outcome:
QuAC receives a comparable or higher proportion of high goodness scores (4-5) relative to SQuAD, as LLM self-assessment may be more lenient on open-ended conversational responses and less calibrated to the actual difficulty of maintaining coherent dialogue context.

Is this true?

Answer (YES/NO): NO